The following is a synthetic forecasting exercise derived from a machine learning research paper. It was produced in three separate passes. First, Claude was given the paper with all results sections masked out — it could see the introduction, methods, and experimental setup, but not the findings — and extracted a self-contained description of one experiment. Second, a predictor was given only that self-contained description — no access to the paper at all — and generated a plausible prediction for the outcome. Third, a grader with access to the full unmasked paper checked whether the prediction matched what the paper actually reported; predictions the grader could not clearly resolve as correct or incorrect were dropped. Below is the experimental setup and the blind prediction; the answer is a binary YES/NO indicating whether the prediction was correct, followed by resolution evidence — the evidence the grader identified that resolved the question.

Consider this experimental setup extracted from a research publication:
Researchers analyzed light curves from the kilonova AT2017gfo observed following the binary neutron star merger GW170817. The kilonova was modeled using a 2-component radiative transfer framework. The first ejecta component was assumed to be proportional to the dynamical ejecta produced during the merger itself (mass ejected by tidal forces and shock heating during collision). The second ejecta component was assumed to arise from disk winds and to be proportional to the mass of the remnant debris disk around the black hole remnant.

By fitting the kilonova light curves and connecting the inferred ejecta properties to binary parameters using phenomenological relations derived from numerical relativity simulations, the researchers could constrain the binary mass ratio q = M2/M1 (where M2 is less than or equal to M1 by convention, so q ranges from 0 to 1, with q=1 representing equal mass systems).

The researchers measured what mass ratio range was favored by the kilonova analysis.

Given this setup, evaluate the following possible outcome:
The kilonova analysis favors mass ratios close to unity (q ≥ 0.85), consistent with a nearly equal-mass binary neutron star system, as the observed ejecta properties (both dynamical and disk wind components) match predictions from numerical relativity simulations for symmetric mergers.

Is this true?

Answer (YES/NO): YES